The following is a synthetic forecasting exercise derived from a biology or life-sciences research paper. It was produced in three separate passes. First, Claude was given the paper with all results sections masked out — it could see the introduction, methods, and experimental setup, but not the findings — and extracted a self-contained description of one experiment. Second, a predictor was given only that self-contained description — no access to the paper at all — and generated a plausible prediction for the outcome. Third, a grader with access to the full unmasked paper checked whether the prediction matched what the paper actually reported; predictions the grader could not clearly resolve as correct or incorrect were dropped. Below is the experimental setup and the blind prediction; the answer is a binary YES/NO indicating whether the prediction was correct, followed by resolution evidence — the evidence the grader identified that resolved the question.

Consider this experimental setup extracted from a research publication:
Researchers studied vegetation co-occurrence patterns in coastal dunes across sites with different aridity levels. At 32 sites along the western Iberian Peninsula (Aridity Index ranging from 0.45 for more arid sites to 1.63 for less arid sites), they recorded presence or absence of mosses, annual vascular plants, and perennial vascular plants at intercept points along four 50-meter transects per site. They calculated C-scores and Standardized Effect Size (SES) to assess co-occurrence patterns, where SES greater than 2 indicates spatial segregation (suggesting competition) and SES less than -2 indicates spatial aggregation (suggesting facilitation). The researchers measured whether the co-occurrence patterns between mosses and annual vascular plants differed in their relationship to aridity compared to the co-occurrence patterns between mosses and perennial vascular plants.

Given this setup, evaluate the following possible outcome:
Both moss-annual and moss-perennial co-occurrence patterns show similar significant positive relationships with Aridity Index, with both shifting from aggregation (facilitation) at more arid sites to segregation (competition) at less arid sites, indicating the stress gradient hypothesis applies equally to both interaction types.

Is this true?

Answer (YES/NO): NO